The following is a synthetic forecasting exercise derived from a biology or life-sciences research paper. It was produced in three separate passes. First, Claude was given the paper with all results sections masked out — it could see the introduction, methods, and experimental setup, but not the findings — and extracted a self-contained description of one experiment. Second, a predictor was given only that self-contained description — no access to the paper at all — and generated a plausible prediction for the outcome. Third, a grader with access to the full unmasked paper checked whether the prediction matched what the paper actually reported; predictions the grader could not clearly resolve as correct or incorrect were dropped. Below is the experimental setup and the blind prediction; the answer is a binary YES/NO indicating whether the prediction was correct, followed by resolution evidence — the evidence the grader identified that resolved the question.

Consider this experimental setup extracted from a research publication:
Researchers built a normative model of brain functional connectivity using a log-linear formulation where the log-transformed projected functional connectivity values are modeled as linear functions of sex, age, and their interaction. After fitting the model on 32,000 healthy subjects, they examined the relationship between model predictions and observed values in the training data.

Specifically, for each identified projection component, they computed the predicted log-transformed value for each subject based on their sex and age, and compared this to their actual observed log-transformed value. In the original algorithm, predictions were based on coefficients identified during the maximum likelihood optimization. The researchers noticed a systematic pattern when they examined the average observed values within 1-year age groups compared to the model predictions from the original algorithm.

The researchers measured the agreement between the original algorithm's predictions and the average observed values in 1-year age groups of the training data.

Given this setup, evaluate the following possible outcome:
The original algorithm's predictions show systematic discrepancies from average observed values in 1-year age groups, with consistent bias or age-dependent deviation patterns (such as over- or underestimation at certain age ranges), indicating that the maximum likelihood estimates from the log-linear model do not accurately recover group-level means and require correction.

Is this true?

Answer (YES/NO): YES